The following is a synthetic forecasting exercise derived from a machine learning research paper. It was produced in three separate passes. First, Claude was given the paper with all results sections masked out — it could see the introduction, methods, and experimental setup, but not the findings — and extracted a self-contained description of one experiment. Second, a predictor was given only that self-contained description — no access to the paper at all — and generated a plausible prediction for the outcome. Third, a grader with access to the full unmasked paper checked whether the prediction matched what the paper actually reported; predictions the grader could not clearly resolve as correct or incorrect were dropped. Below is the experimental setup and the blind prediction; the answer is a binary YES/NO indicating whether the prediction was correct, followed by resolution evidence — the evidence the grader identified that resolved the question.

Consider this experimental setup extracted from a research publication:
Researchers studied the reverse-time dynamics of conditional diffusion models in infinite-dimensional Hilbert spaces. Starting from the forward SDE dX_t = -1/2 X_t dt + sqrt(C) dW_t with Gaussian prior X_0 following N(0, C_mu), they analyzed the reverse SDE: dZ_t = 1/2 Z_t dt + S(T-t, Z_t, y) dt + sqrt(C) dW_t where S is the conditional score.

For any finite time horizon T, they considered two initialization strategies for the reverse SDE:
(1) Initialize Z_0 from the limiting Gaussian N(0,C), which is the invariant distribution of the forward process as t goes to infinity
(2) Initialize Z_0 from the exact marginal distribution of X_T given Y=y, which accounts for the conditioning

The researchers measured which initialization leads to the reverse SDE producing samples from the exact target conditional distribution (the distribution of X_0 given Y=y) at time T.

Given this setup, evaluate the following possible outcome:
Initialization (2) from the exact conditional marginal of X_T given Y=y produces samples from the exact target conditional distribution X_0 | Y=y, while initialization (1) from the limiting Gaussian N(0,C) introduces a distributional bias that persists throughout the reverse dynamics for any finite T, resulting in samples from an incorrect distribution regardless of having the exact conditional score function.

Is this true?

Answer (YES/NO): NO